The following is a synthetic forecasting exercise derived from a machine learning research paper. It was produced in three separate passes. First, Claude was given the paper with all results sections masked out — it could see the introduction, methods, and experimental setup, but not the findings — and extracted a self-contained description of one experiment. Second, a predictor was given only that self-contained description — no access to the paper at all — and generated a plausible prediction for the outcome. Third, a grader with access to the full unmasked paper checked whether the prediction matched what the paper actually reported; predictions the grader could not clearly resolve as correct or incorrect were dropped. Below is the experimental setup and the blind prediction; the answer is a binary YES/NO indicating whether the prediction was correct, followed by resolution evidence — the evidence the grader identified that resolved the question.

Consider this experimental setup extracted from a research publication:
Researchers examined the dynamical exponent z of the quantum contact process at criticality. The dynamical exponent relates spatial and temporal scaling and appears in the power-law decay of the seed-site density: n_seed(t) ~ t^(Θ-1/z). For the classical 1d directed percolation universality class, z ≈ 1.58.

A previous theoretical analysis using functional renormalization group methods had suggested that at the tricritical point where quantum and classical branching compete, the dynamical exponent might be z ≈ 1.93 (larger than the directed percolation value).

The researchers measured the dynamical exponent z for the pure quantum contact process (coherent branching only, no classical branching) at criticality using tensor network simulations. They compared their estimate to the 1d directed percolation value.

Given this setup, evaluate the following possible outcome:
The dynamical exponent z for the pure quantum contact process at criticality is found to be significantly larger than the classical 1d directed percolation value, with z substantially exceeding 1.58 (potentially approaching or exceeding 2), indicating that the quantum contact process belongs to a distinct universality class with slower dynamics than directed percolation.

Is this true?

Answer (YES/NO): NO